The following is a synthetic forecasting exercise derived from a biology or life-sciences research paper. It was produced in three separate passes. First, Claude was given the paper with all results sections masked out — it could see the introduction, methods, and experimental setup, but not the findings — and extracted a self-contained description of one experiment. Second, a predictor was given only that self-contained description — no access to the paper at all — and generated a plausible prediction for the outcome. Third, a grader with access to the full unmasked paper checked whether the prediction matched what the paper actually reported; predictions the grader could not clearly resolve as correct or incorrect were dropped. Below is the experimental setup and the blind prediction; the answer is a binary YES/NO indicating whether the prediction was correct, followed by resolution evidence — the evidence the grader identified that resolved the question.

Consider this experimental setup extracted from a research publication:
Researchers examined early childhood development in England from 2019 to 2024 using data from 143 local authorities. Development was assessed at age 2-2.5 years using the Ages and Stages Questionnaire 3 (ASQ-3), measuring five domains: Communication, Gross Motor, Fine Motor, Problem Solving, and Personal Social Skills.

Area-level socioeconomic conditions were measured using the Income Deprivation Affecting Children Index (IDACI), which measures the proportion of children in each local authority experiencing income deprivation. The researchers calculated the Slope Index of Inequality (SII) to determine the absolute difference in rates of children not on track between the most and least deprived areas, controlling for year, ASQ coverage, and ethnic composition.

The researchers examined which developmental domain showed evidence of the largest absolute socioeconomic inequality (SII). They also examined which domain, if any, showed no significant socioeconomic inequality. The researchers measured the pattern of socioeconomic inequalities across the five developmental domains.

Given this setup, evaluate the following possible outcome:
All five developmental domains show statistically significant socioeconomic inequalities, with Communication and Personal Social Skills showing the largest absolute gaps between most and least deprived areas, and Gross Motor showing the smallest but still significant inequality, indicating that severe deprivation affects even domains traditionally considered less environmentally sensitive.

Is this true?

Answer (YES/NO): NO